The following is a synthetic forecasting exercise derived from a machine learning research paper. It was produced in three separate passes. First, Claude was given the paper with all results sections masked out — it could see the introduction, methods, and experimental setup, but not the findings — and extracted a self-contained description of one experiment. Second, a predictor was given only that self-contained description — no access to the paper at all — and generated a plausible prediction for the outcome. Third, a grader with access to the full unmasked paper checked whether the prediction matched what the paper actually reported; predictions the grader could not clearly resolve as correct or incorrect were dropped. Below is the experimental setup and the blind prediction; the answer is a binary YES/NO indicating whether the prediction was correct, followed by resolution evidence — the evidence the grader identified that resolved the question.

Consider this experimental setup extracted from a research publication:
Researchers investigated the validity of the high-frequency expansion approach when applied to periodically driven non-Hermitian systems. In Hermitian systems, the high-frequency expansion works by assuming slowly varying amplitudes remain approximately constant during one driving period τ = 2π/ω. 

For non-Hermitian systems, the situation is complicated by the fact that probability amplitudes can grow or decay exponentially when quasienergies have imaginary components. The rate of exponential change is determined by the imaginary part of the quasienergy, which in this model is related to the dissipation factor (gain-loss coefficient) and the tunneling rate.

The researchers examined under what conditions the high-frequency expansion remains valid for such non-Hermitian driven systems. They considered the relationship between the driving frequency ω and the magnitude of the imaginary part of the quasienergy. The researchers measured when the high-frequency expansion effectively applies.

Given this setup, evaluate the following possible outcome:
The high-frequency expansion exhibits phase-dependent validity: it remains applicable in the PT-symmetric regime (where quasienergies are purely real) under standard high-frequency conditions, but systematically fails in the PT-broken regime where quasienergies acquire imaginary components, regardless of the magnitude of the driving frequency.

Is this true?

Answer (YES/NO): NO